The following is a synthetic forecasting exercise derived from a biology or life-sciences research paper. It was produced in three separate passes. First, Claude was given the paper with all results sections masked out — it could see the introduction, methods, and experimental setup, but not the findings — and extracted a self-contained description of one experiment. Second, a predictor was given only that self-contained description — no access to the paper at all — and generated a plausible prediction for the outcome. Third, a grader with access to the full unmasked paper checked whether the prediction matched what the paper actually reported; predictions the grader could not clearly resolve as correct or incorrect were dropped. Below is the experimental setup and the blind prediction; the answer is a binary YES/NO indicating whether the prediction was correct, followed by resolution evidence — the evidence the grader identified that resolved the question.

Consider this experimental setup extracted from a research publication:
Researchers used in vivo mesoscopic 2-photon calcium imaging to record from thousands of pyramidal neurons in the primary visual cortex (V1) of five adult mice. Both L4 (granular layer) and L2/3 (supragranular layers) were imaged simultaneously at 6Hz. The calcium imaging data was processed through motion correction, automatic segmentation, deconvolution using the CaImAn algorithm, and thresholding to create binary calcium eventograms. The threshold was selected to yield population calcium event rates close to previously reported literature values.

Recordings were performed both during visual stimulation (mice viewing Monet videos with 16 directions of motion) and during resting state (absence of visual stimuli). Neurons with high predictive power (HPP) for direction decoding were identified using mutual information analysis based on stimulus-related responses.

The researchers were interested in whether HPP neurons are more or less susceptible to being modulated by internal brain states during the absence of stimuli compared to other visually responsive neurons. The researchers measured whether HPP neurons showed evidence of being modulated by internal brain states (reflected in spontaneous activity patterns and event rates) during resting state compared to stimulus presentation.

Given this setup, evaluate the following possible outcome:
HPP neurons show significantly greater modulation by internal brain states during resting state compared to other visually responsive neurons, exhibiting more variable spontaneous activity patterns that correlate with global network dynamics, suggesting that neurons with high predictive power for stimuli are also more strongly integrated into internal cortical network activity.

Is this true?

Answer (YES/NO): NO